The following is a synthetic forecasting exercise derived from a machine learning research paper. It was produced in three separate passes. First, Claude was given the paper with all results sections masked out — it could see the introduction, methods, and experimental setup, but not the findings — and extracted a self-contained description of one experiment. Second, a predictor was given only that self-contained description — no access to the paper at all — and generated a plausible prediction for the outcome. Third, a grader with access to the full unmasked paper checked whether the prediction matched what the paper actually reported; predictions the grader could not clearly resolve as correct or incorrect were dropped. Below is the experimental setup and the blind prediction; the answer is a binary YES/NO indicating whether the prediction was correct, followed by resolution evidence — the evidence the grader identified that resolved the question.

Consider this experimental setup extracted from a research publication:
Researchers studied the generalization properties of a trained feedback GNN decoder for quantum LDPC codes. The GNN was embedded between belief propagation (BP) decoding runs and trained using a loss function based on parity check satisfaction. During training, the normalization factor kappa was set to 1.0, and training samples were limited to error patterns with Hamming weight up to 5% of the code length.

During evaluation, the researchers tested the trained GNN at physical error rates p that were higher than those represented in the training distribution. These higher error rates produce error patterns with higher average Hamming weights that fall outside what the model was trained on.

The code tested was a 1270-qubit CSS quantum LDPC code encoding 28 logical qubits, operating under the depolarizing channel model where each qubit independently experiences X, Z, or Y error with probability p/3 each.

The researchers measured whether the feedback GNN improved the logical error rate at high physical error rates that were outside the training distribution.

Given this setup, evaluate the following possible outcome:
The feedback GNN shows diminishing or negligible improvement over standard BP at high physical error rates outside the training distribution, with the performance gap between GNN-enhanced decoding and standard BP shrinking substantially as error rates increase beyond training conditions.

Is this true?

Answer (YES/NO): NO